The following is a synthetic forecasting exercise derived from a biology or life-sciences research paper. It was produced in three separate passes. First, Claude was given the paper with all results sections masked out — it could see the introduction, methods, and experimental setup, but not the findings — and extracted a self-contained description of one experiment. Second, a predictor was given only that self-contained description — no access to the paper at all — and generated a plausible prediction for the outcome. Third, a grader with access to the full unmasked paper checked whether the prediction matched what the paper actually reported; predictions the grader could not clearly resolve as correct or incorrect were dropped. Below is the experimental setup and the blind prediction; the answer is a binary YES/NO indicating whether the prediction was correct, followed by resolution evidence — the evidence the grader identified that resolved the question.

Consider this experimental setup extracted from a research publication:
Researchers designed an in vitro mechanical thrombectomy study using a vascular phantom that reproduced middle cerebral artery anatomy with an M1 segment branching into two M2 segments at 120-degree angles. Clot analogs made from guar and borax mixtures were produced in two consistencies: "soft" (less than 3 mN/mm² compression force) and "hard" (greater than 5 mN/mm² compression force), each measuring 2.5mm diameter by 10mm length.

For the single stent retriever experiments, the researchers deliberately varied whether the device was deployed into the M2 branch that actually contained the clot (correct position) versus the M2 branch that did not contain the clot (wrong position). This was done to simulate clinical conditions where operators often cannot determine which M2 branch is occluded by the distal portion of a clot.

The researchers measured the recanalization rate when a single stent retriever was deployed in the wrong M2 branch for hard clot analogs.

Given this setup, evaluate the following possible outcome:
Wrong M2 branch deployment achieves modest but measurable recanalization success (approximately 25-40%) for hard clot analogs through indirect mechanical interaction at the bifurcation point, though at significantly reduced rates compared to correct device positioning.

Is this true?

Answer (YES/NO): NO